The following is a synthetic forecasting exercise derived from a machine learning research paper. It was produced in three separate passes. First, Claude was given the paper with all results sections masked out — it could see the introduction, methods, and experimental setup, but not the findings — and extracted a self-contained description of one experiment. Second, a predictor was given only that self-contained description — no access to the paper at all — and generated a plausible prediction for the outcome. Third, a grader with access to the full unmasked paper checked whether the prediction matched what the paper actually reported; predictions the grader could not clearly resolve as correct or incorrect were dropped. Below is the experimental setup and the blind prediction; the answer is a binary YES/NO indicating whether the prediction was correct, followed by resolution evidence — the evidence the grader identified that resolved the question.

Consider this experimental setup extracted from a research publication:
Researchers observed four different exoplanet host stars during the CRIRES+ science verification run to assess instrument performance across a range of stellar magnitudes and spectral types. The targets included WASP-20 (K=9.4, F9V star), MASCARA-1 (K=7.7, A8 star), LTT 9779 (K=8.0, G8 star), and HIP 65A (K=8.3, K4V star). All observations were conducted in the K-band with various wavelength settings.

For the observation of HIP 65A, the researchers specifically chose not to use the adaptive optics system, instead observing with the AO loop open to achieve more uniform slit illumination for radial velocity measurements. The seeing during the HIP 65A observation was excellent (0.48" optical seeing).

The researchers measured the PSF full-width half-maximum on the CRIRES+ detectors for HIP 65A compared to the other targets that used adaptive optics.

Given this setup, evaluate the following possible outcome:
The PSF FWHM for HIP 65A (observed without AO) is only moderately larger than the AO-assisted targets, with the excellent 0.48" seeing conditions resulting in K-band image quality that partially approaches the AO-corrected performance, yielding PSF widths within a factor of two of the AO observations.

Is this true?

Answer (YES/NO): NO